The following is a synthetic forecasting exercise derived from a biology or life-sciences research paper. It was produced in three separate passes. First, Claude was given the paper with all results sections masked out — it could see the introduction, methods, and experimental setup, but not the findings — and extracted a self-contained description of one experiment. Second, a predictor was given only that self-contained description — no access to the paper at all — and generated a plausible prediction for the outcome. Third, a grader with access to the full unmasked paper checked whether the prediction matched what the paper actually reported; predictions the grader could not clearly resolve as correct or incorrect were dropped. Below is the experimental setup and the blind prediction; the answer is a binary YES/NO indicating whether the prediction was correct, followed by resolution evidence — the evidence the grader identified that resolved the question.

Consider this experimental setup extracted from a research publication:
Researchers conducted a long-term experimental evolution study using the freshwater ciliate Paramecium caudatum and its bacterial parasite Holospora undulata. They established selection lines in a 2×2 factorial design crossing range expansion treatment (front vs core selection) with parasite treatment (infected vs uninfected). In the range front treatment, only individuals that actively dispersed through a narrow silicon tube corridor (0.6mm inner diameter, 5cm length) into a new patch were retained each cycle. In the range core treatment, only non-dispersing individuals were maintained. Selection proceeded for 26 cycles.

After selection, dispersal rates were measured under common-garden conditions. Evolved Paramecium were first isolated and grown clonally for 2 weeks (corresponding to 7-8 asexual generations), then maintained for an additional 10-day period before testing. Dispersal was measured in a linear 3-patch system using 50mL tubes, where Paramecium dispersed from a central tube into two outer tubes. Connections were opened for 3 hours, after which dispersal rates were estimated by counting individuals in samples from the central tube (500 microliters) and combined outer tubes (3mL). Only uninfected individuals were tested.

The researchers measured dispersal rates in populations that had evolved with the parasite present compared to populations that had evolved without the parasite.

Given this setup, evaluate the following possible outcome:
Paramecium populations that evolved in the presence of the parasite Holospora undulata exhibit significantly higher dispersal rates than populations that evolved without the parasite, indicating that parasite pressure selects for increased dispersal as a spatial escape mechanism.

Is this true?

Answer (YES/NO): NO